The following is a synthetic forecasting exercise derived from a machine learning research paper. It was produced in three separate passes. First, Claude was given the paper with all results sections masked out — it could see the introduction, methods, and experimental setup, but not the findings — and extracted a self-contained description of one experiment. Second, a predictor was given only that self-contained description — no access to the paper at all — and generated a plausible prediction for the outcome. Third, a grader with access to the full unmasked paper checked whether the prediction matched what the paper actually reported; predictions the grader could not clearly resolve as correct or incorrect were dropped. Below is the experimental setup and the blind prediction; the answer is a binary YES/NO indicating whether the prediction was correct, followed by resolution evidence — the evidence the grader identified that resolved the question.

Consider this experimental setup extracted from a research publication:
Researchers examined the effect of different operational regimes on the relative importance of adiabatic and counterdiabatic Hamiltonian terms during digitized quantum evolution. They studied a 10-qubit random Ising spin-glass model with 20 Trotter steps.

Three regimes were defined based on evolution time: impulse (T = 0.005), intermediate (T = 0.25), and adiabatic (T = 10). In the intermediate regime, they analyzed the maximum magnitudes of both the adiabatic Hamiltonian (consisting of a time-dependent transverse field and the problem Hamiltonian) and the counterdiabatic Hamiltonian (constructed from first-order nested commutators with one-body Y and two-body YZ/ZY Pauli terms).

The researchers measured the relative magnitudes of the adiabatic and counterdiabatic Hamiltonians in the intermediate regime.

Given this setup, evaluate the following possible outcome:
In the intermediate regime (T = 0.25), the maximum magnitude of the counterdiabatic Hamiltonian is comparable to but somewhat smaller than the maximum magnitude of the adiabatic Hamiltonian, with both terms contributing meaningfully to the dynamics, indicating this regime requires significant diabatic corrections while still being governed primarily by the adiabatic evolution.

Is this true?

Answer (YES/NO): NO